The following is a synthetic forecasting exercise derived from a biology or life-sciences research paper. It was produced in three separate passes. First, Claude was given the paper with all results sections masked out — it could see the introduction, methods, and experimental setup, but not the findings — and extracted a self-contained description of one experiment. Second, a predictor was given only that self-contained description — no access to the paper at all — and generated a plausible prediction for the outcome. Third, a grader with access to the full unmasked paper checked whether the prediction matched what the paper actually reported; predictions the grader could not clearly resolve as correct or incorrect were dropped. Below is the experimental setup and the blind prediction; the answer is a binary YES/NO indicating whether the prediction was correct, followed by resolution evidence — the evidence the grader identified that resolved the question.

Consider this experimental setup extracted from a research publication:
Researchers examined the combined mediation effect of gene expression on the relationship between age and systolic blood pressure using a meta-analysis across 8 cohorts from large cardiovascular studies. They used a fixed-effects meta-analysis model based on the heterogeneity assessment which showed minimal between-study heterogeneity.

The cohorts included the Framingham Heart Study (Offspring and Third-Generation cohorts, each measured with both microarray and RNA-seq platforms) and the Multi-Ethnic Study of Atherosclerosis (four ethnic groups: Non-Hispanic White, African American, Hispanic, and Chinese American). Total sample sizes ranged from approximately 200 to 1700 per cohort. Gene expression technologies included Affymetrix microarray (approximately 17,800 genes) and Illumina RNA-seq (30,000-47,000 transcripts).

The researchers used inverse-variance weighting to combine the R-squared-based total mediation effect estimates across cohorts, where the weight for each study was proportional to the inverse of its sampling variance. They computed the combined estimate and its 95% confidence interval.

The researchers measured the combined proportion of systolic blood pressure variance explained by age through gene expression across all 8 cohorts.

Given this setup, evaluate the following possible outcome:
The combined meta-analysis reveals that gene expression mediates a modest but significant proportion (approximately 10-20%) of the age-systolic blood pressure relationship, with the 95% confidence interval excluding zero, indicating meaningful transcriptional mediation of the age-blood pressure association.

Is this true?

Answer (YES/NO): NO